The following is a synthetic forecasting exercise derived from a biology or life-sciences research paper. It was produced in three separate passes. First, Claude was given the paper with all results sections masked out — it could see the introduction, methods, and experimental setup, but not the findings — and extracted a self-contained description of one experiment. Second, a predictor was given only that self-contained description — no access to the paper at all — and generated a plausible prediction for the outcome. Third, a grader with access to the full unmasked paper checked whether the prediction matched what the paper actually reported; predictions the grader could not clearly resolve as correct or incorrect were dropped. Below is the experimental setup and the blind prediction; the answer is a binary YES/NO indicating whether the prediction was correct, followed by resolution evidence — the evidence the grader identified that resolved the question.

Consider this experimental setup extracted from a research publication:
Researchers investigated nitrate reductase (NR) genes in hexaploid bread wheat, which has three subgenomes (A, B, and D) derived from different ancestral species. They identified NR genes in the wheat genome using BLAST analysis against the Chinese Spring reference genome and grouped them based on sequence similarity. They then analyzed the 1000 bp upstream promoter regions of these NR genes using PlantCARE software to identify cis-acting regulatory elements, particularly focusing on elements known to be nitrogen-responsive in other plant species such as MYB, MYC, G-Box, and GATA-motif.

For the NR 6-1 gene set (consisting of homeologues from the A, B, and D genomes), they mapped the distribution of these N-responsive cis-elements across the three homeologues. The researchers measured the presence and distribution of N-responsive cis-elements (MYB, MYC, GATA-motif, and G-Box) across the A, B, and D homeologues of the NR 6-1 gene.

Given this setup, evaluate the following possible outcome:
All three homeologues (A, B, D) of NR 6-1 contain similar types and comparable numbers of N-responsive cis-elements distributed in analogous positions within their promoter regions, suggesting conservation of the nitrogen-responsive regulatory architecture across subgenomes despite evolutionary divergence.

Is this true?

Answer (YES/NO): NO